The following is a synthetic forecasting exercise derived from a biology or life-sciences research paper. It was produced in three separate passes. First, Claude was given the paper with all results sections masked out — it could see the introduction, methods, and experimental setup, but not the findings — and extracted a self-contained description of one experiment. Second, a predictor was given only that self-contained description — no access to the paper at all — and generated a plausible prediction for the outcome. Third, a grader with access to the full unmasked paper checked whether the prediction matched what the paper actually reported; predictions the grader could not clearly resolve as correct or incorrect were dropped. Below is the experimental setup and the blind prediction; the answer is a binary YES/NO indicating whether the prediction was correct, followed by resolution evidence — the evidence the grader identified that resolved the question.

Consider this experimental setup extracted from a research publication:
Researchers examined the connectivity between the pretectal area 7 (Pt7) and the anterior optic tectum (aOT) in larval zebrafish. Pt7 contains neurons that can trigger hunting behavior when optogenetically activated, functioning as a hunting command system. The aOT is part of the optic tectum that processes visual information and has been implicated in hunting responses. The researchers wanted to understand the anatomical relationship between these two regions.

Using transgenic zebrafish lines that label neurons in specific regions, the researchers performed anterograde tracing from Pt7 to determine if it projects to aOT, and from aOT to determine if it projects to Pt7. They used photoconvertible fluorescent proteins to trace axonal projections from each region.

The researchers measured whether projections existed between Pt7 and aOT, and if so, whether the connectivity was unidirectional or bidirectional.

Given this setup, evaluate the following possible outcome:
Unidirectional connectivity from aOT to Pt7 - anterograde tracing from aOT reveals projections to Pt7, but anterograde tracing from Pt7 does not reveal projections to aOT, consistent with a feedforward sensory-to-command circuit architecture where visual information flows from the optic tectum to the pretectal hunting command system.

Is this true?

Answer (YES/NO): NO